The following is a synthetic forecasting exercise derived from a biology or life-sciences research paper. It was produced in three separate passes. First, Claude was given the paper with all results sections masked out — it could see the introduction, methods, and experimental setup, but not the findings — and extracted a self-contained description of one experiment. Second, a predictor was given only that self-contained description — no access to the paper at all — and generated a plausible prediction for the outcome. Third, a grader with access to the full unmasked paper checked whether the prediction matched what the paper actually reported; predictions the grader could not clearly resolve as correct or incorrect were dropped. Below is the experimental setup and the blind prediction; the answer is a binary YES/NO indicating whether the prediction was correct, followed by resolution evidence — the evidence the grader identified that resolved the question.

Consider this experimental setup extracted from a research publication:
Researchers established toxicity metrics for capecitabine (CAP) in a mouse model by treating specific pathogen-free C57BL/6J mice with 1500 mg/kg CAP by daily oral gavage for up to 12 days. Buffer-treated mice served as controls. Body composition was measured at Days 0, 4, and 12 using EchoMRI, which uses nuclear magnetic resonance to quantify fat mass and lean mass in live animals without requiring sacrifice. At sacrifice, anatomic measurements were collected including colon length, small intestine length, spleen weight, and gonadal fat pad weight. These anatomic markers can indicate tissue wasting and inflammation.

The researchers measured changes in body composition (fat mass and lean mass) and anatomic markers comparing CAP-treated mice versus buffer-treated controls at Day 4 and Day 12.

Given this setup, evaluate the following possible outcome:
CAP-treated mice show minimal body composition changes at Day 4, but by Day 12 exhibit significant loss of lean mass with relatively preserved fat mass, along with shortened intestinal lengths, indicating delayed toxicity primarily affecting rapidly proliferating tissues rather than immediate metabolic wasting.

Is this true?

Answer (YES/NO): NO